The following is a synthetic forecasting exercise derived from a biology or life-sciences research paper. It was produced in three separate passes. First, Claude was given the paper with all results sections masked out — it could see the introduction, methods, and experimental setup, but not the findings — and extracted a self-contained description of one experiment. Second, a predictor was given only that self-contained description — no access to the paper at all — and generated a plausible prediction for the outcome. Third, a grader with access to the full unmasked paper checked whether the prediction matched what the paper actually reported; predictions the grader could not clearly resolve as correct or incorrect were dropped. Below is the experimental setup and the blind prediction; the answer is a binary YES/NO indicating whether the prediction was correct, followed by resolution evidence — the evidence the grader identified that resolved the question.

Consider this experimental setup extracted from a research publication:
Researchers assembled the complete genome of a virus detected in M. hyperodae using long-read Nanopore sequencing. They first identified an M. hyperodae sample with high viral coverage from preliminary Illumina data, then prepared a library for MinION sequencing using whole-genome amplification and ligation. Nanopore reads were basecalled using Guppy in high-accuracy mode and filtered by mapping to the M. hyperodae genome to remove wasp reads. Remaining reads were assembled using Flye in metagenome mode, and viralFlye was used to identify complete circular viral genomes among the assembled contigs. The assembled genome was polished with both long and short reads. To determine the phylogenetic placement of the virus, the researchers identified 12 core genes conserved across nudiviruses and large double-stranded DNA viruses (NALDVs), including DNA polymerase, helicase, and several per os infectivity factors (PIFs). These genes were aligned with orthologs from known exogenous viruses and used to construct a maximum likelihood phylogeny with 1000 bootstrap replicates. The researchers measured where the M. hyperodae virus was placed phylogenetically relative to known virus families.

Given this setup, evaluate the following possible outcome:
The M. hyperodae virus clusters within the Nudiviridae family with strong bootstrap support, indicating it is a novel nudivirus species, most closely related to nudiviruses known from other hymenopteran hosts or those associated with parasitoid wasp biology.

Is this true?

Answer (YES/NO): NO